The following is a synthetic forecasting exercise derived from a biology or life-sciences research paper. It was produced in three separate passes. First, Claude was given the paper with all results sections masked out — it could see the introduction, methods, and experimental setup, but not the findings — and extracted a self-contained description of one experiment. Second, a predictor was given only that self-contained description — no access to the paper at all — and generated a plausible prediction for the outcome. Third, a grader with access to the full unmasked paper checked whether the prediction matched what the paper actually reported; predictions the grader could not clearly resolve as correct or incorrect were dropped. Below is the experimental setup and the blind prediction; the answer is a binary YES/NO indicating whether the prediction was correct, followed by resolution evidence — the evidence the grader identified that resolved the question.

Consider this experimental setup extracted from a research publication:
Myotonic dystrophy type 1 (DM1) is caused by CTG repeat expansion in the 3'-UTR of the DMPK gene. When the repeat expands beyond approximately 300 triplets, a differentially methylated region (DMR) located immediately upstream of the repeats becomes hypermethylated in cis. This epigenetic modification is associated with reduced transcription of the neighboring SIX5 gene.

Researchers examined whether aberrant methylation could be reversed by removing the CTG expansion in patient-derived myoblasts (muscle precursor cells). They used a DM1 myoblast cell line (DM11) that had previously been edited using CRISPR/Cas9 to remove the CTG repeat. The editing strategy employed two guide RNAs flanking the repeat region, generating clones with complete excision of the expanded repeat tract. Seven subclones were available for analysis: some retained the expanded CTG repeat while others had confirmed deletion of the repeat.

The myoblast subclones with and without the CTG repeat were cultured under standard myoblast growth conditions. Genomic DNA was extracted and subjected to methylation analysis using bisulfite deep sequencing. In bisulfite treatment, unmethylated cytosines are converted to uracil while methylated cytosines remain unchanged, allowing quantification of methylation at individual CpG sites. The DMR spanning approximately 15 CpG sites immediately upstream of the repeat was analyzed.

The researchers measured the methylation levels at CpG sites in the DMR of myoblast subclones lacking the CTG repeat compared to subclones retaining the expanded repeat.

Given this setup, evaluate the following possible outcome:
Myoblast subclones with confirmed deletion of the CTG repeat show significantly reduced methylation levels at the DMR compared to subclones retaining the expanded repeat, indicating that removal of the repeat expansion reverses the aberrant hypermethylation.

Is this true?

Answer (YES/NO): NO